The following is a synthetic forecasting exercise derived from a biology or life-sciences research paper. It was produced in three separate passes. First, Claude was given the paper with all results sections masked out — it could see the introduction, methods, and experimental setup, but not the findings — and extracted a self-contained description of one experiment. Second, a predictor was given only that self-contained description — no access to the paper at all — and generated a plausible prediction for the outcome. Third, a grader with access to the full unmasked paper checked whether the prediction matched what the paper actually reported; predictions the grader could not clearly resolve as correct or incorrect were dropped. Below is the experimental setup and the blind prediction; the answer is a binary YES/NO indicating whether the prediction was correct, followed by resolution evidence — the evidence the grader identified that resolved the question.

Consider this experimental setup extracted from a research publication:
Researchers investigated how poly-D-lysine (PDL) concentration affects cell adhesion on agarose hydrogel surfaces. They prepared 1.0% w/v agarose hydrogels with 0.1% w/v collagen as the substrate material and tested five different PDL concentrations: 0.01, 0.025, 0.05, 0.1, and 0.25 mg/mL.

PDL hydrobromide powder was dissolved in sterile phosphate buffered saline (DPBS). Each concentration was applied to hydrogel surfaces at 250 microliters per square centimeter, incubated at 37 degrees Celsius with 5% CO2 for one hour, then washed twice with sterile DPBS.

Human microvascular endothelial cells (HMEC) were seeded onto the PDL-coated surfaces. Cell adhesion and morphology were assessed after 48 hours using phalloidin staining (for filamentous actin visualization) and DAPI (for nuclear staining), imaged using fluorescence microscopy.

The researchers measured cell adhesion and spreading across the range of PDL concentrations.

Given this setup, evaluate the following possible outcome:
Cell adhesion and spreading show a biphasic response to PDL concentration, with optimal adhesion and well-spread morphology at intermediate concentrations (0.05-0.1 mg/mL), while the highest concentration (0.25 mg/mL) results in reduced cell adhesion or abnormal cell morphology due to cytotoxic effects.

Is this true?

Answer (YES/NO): NO